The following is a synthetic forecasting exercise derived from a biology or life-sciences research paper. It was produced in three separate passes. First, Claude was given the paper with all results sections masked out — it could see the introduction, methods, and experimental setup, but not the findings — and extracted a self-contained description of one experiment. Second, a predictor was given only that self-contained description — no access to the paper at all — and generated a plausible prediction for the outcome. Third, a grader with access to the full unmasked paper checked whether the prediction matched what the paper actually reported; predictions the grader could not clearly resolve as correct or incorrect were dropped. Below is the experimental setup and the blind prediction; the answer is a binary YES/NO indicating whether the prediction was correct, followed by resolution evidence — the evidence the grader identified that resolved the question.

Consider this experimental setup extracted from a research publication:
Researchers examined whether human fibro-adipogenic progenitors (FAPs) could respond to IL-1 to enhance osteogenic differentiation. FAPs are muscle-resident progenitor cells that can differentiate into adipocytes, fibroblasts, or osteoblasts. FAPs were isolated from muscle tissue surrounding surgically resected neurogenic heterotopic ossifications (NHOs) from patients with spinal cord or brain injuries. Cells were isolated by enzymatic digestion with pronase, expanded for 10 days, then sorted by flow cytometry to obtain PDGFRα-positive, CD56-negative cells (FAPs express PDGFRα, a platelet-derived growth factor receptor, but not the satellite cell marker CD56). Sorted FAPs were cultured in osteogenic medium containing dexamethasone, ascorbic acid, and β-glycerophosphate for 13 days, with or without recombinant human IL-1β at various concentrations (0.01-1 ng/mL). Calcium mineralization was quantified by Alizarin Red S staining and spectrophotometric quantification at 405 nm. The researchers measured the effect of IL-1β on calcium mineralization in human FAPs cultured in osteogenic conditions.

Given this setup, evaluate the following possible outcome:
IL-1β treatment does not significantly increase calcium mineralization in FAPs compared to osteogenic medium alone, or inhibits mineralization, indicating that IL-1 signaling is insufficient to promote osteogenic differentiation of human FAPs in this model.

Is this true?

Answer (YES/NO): NO